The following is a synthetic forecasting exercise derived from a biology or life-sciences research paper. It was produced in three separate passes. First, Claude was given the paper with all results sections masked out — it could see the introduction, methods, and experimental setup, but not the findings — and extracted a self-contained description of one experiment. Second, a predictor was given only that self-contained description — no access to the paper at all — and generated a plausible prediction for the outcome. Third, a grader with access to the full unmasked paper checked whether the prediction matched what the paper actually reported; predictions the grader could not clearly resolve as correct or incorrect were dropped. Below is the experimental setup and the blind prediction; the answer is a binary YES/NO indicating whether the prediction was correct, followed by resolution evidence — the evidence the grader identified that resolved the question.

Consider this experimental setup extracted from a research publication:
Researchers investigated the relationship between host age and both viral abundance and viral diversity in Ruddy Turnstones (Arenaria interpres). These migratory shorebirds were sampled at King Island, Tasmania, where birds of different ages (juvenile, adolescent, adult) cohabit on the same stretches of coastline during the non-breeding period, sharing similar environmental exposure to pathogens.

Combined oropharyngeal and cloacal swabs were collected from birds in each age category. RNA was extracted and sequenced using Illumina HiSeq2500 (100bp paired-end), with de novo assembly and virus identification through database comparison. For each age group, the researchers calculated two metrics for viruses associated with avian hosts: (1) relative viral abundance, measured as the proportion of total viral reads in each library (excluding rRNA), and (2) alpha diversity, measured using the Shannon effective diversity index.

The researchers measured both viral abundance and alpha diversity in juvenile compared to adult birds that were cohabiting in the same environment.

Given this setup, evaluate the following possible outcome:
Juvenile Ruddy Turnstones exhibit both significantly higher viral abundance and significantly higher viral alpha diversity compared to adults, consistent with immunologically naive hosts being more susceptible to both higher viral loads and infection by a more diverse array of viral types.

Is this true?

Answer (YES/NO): YES